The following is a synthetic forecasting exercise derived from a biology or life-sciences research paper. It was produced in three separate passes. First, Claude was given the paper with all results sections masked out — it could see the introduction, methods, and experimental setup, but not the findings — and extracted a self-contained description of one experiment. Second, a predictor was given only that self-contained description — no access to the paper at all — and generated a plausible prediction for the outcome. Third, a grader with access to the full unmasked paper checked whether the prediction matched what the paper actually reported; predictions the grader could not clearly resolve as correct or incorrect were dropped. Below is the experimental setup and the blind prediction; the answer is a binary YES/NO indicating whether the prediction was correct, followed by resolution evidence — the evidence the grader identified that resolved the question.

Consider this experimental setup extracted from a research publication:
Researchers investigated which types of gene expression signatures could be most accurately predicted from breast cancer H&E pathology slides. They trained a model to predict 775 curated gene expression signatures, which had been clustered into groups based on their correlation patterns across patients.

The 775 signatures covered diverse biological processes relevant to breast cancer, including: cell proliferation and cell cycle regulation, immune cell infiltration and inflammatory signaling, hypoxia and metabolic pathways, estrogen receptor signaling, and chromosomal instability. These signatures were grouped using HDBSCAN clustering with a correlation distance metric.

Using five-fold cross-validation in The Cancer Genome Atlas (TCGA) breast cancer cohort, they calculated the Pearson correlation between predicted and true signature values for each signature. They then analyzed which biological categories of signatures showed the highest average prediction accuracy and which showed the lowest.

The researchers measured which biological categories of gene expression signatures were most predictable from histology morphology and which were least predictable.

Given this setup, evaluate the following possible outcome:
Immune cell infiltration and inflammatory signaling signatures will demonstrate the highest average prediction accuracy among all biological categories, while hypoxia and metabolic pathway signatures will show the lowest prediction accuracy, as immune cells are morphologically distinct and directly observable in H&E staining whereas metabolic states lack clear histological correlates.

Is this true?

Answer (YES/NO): NO